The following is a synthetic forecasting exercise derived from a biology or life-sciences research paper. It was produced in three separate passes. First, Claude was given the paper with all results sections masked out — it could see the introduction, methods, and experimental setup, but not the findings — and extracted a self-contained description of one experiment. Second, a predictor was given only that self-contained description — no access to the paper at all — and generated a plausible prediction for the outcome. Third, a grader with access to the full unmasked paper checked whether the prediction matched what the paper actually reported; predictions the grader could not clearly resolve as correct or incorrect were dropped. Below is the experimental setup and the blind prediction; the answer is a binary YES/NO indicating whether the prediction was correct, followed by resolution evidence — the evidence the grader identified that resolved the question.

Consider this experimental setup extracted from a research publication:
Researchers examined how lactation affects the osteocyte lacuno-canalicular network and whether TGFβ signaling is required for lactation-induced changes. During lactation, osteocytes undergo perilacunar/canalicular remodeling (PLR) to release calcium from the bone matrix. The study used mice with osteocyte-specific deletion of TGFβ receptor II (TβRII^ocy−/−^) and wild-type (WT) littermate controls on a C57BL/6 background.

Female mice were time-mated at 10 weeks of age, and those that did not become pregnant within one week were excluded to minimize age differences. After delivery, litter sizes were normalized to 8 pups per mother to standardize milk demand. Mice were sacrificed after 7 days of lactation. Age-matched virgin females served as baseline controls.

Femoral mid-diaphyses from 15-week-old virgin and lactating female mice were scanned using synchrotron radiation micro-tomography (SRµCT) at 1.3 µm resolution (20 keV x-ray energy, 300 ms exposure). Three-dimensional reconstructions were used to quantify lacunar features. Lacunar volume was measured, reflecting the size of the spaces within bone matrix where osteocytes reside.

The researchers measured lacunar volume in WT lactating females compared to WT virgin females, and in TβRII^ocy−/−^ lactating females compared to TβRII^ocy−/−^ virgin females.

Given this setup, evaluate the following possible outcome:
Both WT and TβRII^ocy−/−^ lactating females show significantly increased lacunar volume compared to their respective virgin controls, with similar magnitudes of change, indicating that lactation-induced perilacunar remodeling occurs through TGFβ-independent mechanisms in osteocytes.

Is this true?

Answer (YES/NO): NO